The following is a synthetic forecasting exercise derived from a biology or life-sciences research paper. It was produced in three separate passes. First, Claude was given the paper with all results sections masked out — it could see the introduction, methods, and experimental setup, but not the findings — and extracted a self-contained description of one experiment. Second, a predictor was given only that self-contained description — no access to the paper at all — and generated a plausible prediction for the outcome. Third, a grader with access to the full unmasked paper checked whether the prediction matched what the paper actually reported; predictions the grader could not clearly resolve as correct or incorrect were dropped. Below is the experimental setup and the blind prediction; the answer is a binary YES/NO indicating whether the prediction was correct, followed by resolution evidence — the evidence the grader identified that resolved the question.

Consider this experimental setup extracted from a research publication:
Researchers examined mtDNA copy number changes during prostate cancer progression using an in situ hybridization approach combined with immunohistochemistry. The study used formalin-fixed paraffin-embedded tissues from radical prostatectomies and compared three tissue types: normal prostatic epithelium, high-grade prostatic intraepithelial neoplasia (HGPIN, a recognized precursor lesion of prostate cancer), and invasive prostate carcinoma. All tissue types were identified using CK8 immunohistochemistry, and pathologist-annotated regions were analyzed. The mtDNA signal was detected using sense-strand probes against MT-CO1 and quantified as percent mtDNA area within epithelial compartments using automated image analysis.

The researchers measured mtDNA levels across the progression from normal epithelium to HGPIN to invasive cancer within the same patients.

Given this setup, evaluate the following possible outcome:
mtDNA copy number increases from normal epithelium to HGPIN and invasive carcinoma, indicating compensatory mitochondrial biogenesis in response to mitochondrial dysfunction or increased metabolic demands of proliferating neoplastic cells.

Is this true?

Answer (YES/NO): YES